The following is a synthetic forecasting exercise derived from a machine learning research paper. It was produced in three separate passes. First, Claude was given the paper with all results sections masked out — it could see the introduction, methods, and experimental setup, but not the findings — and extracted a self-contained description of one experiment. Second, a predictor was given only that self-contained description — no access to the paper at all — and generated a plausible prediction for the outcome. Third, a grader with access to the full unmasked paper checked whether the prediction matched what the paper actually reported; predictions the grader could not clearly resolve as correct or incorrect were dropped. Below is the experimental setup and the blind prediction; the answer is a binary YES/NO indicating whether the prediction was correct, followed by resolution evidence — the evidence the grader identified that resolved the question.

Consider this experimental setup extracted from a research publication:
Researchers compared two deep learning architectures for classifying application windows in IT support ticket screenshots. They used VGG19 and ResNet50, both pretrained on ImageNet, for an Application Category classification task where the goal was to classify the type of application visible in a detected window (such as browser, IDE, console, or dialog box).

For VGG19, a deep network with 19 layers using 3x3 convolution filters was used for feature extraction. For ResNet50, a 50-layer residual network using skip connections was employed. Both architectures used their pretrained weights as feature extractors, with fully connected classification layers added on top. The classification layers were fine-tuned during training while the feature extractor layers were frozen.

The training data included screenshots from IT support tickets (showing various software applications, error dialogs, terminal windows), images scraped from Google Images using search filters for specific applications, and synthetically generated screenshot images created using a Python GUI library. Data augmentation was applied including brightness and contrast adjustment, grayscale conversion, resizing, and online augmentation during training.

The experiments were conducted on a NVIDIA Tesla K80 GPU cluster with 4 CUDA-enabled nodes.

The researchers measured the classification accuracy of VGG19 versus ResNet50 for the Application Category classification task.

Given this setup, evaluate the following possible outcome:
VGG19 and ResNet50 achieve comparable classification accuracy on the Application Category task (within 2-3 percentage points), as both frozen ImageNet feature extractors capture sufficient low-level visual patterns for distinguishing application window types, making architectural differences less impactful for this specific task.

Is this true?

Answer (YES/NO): NO